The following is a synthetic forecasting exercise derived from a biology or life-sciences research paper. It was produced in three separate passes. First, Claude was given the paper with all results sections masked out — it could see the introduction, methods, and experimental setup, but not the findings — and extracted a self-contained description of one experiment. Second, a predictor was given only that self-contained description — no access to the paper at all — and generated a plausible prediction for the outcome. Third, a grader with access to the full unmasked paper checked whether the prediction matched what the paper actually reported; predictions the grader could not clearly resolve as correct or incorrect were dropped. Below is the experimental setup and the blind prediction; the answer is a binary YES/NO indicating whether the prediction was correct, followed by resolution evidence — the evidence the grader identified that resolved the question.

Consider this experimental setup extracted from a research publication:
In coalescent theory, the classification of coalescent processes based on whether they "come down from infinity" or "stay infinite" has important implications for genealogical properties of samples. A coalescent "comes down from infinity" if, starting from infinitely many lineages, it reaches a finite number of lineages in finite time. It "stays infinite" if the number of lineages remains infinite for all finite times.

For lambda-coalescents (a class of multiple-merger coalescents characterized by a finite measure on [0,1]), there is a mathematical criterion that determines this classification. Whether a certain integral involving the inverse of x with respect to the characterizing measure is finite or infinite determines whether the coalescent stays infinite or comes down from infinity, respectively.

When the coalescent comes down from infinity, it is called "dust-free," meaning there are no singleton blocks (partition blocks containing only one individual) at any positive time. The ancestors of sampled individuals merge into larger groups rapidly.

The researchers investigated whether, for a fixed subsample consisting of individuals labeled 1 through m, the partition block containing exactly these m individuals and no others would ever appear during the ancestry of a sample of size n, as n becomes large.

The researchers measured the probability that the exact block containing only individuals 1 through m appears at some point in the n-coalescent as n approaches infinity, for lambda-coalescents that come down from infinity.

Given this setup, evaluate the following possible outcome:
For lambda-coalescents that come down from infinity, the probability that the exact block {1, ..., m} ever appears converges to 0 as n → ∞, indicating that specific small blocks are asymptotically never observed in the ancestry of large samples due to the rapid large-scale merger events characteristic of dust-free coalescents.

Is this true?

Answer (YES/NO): YES